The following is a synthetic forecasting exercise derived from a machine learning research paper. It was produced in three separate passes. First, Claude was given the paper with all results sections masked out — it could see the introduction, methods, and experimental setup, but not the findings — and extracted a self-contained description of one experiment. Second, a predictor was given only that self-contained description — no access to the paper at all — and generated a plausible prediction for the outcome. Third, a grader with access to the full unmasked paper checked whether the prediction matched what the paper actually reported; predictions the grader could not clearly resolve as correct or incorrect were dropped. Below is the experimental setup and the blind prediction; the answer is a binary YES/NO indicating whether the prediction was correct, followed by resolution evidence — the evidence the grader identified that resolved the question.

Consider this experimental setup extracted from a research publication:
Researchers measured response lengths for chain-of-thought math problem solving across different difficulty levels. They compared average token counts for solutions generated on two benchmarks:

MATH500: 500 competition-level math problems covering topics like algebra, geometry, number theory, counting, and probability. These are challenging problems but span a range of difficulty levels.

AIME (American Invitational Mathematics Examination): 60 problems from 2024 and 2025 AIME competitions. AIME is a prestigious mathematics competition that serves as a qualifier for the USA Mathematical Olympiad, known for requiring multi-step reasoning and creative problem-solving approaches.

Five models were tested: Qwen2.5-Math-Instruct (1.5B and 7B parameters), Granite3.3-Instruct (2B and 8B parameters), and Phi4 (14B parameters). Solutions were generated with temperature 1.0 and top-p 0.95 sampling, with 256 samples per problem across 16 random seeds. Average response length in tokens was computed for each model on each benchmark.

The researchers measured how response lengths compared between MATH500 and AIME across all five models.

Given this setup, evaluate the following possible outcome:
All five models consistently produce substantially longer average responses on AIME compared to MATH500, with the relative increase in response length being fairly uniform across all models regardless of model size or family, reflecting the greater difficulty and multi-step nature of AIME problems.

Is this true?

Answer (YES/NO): NO